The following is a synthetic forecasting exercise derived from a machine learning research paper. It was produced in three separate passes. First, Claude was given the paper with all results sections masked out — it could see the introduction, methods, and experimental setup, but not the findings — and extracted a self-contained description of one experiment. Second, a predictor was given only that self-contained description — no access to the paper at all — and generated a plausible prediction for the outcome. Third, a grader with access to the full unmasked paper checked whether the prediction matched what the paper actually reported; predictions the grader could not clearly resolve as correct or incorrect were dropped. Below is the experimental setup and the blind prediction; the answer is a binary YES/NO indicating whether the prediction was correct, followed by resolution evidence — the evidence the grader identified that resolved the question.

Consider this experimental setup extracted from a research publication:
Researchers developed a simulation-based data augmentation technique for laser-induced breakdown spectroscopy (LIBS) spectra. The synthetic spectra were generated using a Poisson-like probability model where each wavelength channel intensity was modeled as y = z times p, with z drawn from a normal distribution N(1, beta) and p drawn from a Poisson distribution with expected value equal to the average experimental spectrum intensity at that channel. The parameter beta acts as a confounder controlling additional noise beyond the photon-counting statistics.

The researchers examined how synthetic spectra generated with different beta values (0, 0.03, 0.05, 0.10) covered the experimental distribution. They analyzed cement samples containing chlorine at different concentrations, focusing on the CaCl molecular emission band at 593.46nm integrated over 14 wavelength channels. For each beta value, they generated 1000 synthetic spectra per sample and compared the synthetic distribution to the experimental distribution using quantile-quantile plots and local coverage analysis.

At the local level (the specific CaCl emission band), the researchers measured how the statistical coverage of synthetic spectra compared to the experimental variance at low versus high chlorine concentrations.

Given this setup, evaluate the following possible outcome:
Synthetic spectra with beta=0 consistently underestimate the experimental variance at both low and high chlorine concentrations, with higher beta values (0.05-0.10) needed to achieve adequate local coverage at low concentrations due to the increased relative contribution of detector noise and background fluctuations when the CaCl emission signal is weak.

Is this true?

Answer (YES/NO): NO